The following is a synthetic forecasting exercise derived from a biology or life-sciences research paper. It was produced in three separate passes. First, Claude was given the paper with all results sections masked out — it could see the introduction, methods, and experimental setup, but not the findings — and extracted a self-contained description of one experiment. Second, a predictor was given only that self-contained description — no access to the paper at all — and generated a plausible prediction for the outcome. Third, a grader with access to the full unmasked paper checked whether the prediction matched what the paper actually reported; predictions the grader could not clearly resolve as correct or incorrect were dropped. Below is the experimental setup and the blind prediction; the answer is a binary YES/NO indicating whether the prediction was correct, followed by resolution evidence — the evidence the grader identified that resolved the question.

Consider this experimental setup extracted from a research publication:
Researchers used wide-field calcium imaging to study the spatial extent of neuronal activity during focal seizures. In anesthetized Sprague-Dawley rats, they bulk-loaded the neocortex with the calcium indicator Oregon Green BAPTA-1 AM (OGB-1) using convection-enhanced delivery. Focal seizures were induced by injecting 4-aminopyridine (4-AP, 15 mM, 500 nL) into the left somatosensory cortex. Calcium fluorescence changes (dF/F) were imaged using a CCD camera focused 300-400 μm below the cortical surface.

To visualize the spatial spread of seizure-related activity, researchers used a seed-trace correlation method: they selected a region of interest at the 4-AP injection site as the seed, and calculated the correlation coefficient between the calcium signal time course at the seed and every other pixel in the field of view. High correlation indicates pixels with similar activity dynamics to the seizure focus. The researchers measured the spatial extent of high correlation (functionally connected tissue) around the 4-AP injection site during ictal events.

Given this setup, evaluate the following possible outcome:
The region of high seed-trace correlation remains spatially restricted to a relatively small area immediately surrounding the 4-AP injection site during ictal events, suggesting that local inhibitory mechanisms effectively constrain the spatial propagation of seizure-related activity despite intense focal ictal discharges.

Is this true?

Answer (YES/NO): YES